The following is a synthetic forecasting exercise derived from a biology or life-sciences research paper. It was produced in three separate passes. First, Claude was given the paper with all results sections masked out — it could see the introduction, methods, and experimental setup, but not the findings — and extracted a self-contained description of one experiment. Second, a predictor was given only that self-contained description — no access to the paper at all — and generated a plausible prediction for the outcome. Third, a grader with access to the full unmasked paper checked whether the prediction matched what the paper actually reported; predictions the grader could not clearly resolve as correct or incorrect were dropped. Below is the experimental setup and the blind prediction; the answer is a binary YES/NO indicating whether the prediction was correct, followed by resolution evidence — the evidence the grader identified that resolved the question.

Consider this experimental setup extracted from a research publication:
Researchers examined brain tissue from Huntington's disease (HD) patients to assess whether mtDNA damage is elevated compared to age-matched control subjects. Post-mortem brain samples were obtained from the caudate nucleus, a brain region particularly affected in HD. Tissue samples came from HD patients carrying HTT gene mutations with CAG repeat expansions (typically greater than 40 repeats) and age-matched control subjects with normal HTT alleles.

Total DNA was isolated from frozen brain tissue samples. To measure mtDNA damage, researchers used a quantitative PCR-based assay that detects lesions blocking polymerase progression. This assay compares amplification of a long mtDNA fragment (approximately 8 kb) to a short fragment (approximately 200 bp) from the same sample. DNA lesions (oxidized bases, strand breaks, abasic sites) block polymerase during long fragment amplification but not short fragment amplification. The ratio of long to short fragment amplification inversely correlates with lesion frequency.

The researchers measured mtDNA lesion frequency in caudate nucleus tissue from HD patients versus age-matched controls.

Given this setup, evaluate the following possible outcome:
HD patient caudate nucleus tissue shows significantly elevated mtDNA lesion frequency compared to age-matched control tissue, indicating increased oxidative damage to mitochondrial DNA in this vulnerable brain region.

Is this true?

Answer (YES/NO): YES